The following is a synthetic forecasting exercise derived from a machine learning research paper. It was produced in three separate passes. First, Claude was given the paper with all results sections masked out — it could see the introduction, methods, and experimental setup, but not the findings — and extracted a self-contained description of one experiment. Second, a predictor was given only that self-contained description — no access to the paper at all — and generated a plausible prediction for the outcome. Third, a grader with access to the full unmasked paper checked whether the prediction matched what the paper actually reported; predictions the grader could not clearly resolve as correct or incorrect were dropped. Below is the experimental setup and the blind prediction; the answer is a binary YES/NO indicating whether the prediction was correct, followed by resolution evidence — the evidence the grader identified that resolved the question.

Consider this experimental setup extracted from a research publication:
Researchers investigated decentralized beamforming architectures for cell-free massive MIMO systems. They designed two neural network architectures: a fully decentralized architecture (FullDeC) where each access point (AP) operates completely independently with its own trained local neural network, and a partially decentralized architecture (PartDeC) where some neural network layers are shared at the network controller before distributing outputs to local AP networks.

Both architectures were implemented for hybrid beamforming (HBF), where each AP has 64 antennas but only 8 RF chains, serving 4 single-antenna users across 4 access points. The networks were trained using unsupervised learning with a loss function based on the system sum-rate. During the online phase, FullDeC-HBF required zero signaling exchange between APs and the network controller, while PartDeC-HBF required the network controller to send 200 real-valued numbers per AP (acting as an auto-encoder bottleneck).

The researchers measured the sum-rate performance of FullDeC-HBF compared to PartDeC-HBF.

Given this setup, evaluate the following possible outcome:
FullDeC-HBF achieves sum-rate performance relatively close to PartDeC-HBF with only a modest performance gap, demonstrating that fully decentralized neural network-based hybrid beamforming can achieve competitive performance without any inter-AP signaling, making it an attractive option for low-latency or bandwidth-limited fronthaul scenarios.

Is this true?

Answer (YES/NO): YES